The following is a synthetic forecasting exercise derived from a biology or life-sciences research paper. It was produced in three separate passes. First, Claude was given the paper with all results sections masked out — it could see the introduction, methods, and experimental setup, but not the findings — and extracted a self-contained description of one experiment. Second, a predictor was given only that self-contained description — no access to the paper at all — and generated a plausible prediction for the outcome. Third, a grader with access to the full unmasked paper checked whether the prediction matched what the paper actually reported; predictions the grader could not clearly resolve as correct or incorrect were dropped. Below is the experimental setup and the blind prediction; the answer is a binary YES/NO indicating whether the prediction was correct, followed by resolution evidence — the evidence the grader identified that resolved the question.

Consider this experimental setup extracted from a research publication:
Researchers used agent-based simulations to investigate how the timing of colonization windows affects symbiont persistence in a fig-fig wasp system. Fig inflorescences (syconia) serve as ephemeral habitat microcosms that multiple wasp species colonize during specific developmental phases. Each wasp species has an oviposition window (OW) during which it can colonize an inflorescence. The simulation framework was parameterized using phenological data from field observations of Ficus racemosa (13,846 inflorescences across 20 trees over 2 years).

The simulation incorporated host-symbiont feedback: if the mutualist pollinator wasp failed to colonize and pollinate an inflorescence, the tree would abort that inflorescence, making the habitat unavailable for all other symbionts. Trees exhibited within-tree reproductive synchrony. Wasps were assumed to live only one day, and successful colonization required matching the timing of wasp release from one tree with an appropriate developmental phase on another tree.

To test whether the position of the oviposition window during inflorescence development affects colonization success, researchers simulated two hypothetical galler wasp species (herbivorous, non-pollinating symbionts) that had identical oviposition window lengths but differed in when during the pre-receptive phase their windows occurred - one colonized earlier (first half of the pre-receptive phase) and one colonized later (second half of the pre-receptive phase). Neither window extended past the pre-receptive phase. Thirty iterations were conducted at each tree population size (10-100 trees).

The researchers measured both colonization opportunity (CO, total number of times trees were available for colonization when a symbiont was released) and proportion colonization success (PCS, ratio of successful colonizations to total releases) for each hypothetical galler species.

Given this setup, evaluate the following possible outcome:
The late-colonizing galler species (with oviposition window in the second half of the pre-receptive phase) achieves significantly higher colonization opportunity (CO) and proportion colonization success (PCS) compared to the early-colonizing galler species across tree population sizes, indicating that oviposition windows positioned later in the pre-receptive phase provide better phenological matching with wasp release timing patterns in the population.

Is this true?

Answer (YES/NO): NO